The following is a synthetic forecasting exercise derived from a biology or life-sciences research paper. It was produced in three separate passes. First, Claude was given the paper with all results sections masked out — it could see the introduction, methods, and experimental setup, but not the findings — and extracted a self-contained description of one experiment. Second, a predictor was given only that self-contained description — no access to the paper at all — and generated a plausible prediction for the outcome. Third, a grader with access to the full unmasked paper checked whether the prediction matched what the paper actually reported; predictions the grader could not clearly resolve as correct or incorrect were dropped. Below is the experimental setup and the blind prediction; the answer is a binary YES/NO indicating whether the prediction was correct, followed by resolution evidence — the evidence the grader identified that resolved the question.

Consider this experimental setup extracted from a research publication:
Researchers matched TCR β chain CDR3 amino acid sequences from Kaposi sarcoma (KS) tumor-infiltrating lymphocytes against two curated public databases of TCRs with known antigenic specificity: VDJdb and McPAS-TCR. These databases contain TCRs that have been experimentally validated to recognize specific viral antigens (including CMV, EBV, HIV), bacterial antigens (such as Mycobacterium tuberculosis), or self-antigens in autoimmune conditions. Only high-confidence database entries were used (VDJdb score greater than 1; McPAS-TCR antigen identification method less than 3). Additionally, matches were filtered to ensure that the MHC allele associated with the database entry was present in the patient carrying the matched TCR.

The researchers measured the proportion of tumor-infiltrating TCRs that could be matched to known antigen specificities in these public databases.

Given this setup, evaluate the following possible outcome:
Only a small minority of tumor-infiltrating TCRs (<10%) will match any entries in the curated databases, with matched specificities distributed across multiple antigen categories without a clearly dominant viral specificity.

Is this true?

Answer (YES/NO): YES